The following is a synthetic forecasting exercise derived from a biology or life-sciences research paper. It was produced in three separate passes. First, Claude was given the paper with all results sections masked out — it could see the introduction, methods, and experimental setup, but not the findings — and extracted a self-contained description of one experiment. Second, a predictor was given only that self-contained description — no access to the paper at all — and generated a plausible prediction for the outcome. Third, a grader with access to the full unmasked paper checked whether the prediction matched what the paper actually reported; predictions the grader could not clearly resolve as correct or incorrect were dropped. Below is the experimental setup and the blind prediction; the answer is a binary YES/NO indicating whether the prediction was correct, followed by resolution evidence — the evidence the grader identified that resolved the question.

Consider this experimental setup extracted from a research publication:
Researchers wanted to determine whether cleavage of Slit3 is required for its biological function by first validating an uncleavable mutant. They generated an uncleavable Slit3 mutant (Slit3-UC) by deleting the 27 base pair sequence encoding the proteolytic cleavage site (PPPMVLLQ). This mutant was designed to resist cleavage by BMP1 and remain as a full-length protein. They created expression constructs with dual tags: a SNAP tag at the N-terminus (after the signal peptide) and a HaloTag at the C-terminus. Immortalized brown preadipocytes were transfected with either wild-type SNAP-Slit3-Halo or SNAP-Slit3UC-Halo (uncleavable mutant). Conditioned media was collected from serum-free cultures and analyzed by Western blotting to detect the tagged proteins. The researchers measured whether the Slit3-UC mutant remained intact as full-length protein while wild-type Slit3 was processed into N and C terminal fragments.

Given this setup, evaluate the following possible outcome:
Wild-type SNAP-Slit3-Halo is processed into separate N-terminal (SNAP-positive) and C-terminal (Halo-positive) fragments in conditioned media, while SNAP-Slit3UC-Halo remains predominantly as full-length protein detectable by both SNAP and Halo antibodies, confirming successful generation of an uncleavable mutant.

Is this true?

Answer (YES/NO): YES